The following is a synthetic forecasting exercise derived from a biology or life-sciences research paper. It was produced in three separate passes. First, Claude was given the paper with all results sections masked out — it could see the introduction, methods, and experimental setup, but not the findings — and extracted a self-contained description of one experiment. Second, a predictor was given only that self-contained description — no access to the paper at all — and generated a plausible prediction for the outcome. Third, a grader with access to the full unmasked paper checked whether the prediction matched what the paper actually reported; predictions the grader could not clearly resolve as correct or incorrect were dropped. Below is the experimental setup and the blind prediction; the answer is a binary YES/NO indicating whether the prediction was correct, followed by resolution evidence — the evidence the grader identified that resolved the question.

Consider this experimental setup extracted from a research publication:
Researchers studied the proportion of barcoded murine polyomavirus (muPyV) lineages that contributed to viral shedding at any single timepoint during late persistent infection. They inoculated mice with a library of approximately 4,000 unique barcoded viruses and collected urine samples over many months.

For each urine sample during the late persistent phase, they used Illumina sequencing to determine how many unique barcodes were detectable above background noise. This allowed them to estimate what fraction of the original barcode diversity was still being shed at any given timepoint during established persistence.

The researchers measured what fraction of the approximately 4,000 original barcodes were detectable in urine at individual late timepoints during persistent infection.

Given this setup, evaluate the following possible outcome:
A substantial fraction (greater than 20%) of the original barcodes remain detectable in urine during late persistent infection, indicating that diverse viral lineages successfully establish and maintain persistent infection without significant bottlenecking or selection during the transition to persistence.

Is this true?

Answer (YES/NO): NO